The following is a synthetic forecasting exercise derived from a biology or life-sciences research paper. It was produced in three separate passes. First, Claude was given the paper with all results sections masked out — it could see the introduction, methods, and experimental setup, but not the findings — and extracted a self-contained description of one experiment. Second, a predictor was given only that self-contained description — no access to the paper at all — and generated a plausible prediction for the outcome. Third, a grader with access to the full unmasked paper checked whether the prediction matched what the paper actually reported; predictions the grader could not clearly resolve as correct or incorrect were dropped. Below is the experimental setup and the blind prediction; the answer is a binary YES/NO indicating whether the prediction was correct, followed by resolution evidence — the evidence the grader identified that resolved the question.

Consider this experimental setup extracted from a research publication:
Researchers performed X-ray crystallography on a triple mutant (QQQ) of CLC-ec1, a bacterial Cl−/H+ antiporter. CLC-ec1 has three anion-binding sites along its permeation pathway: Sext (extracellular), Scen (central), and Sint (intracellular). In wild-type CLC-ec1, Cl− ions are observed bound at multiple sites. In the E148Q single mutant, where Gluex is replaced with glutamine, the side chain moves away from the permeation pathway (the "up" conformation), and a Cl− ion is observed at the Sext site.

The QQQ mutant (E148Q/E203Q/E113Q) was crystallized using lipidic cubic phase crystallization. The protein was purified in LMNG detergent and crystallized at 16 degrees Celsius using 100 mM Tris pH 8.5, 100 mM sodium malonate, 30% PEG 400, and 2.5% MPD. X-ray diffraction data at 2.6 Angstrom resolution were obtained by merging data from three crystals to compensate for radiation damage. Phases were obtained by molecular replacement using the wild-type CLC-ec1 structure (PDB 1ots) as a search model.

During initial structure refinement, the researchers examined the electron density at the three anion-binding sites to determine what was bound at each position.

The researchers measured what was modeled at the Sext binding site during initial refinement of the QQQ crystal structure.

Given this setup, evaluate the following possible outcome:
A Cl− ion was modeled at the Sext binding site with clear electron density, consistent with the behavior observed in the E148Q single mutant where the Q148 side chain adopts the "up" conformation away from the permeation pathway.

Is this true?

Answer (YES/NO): NO